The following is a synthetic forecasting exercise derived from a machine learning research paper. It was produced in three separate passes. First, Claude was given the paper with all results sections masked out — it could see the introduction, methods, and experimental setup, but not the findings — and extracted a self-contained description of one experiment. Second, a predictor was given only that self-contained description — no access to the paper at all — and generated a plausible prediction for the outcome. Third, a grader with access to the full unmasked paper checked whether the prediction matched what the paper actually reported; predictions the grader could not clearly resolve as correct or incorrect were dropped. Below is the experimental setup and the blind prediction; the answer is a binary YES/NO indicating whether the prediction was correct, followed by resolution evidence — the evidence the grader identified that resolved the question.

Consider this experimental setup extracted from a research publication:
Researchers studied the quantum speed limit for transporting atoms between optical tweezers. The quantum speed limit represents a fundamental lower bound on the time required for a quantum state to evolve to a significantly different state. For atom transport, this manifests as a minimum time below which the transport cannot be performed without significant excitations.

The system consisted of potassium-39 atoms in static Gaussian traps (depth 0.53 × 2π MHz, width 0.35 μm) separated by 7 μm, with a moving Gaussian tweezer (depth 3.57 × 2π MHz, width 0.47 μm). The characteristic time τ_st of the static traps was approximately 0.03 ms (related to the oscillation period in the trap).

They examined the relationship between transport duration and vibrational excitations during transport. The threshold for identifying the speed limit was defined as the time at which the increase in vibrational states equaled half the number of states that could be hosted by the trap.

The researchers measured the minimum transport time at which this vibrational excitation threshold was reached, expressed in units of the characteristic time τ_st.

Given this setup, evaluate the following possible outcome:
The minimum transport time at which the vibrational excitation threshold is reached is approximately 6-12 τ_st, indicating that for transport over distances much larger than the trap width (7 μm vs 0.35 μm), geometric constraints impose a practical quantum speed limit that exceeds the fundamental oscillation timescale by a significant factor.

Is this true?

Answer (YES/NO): YES